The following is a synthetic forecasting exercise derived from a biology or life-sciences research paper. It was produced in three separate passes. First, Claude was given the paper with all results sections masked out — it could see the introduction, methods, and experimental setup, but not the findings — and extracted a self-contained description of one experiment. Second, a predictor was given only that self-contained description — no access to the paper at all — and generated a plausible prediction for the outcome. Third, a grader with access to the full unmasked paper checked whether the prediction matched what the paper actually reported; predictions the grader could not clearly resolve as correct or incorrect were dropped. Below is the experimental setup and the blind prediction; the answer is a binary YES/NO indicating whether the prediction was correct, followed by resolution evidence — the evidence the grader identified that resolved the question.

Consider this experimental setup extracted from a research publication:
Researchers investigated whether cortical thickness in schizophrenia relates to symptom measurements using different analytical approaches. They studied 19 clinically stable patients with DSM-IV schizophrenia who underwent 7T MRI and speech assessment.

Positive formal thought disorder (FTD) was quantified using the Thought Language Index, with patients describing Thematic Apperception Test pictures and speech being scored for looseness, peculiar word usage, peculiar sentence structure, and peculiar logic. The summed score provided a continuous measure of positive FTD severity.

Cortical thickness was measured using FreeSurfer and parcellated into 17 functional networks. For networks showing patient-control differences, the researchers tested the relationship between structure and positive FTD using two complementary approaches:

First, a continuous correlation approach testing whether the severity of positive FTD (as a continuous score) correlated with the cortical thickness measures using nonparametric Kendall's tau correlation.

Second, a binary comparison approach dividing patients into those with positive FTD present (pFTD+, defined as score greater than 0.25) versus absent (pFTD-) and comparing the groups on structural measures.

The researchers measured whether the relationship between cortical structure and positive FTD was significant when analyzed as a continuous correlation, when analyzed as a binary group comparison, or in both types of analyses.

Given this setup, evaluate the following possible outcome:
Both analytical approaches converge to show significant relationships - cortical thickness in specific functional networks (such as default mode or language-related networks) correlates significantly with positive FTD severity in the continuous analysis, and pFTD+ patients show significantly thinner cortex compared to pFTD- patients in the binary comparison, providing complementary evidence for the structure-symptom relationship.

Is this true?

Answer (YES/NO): NO